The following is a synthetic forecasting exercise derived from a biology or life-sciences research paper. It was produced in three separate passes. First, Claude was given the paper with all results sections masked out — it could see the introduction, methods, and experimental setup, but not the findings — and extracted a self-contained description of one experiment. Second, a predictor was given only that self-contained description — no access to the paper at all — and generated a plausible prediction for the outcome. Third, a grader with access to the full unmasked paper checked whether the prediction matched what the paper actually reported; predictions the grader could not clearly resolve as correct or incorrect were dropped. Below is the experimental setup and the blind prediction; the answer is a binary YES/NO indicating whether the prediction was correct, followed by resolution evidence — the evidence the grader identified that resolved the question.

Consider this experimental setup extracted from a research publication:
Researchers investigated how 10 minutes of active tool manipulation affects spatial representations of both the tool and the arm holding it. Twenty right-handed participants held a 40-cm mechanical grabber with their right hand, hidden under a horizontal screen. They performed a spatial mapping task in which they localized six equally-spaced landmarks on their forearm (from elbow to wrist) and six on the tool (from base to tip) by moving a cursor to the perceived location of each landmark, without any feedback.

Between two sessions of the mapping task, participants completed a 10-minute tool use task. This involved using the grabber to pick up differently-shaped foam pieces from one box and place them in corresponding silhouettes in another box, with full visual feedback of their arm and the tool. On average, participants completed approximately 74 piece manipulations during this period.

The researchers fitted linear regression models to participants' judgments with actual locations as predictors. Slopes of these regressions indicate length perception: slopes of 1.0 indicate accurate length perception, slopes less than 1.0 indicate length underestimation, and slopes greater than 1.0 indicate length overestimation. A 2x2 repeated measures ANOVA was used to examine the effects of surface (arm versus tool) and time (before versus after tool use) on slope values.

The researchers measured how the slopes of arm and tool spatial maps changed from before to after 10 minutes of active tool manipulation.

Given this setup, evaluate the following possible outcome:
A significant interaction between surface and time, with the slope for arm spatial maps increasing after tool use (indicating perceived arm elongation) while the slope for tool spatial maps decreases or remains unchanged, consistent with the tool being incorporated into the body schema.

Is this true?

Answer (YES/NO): NO